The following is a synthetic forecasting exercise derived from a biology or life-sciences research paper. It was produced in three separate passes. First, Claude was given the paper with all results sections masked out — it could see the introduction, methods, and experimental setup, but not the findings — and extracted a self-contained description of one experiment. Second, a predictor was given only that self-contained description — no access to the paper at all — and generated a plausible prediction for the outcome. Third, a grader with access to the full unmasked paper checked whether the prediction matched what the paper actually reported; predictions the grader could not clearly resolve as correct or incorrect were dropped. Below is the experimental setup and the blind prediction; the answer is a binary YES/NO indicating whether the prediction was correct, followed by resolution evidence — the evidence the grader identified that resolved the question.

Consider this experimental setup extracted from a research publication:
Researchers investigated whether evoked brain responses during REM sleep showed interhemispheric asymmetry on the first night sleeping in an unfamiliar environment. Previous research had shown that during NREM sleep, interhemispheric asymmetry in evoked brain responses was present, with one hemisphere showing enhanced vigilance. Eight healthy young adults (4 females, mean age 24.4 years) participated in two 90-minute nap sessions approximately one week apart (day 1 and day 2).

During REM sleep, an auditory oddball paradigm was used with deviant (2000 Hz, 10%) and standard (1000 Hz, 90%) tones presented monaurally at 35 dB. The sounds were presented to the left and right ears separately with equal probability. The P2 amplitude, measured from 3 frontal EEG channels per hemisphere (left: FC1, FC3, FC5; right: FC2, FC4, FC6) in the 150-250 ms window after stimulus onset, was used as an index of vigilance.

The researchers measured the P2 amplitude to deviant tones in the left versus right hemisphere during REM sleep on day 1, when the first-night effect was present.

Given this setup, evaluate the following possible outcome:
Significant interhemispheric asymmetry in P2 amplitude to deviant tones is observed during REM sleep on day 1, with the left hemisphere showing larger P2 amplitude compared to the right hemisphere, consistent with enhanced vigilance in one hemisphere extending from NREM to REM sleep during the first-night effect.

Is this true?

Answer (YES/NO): NO